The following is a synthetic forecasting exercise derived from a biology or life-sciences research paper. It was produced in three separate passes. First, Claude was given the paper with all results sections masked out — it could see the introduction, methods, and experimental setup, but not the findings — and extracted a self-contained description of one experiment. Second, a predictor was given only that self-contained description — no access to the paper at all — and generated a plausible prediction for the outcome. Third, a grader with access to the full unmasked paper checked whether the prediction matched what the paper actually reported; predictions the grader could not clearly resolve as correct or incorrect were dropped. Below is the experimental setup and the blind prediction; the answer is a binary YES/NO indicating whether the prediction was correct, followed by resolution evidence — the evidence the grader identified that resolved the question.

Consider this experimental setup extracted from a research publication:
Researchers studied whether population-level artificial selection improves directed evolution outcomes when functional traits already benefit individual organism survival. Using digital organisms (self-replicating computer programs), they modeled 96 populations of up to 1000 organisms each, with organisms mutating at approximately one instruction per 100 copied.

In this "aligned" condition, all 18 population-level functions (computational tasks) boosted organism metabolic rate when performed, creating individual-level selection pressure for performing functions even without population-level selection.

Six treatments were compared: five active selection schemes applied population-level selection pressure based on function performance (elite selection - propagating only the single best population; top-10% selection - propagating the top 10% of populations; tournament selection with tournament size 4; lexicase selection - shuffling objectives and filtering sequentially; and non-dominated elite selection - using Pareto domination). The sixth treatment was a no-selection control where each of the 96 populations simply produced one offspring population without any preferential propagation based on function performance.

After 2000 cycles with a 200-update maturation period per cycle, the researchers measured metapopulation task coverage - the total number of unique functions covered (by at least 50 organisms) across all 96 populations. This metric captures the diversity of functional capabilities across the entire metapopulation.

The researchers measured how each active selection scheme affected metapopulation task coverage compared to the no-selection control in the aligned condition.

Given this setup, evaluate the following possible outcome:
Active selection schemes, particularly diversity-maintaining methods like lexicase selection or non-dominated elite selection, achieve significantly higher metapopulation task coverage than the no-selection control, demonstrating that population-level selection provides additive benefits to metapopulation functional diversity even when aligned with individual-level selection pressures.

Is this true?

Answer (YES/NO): NO